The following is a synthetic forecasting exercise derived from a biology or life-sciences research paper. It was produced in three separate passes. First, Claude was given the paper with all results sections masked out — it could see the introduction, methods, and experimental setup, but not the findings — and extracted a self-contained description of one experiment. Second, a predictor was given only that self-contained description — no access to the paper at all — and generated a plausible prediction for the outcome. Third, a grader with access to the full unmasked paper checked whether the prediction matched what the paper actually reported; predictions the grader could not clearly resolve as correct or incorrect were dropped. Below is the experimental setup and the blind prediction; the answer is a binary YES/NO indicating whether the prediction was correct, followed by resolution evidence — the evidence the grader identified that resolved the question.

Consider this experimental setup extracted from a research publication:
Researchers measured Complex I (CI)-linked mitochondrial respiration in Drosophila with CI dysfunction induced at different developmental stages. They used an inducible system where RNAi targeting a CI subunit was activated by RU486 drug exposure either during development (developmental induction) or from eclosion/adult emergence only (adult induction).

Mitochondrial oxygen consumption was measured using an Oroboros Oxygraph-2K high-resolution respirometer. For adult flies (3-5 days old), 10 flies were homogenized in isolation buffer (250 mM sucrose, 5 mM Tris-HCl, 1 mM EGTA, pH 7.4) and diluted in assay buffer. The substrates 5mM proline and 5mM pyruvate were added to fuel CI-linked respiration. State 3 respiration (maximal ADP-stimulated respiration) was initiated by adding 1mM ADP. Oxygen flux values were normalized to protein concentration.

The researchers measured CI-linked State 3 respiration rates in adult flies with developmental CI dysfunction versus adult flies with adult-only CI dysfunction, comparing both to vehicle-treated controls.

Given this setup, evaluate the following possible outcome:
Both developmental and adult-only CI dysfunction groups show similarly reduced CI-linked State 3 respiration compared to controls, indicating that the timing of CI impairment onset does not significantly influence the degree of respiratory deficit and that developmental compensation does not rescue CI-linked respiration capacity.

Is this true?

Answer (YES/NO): YES